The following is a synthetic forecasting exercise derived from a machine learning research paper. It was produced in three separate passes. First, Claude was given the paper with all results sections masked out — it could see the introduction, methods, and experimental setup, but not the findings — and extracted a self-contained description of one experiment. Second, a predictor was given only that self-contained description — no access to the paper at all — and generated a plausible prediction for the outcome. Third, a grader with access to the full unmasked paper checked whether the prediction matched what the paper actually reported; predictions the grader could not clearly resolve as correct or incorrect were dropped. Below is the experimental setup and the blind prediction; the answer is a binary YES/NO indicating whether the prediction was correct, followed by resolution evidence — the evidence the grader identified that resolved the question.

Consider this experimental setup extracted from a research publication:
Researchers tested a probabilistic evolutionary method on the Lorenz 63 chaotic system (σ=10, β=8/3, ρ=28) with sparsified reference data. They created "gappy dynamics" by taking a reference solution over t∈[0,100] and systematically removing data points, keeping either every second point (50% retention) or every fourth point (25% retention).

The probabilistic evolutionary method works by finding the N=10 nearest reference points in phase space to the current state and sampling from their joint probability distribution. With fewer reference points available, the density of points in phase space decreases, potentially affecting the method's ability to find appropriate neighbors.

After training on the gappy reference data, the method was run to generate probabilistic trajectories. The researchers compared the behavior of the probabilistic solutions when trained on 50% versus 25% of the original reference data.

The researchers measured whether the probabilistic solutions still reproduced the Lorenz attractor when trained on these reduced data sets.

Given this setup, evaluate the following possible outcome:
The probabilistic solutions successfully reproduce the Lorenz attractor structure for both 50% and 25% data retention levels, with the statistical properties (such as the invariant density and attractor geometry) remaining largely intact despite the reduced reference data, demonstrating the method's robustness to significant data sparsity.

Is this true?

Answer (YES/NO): YES